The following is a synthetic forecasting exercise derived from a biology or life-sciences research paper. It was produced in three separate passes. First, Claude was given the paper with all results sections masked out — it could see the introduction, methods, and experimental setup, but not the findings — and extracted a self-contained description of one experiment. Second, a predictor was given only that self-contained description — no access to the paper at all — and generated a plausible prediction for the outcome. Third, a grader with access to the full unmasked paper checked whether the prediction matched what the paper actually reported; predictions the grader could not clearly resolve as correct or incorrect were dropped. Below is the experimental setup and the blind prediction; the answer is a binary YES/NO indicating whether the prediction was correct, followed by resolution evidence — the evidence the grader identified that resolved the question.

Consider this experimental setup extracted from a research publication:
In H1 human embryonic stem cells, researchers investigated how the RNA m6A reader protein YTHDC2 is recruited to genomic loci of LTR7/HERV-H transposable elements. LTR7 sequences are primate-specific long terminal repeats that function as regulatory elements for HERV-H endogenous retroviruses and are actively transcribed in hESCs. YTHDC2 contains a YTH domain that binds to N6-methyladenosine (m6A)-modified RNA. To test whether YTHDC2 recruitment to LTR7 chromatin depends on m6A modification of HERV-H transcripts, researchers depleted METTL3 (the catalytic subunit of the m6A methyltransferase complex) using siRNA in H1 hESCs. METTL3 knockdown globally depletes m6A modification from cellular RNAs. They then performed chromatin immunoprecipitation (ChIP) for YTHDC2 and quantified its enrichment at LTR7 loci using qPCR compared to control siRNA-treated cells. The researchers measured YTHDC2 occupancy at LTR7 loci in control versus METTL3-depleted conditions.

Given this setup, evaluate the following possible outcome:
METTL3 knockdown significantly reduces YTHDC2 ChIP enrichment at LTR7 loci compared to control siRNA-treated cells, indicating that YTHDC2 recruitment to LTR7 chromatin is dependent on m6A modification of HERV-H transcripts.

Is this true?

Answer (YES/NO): YES